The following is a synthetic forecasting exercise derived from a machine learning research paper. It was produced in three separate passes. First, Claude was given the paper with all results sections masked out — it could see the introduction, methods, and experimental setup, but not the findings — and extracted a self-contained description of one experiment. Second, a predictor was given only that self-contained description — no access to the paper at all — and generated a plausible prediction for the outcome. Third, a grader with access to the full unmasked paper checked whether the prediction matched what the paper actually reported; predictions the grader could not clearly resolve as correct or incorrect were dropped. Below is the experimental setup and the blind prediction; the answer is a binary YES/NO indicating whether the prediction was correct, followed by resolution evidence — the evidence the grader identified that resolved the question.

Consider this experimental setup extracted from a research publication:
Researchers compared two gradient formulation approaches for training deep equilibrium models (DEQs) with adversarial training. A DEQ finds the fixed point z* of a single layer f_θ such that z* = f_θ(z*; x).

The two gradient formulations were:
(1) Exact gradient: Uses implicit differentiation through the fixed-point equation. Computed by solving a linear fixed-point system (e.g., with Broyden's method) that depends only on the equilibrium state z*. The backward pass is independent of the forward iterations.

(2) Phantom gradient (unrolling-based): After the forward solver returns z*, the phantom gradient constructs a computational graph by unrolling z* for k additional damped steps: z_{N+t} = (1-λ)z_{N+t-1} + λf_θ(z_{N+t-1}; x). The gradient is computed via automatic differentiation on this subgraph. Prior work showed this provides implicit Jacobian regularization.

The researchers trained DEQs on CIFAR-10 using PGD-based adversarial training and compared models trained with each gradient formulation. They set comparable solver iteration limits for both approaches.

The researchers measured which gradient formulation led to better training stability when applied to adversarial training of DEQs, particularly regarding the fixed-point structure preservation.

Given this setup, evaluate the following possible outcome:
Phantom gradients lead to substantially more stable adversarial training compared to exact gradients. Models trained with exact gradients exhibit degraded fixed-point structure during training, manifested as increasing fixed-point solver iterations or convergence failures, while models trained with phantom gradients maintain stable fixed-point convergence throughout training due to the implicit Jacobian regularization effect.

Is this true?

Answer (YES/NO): YES